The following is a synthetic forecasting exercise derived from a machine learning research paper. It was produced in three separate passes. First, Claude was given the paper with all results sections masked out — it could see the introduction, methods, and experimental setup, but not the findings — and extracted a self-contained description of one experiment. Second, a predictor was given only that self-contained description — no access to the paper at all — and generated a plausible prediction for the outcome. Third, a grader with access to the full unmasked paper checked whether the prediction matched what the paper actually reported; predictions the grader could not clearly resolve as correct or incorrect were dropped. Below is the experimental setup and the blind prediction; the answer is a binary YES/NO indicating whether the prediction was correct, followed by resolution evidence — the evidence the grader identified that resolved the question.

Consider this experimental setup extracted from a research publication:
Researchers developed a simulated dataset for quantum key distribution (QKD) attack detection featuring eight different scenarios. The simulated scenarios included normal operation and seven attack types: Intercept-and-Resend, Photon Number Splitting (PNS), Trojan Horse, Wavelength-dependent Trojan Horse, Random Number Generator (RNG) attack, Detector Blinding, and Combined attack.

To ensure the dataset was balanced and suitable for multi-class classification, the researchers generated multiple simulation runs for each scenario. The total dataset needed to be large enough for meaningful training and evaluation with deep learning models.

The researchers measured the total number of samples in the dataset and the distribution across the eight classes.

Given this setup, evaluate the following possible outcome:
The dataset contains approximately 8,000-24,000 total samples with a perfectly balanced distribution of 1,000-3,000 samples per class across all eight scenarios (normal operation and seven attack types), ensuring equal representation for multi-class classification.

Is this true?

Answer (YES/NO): YES